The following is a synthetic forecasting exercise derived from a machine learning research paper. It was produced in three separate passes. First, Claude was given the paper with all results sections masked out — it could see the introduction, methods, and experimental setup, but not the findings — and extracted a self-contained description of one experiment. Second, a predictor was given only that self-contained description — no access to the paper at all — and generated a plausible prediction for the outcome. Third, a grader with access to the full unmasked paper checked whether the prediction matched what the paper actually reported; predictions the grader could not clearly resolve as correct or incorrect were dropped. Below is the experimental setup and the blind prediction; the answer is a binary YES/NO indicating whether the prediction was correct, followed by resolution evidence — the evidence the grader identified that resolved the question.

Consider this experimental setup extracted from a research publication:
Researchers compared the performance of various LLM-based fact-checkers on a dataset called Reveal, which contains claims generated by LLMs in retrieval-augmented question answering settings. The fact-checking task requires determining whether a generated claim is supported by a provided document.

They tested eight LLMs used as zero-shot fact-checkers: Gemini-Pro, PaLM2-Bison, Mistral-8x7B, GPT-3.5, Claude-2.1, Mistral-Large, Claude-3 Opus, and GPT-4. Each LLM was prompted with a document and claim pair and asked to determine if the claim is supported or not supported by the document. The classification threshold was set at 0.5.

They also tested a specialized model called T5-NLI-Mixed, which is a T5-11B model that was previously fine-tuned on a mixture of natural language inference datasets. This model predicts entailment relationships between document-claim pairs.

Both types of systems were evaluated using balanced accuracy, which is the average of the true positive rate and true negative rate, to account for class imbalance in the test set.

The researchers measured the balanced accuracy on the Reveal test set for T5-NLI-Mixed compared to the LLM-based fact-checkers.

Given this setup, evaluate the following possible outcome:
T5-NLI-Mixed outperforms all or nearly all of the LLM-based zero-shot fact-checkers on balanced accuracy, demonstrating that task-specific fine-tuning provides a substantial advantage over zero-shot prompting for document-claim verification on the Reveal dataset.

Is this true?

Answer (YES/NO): NO